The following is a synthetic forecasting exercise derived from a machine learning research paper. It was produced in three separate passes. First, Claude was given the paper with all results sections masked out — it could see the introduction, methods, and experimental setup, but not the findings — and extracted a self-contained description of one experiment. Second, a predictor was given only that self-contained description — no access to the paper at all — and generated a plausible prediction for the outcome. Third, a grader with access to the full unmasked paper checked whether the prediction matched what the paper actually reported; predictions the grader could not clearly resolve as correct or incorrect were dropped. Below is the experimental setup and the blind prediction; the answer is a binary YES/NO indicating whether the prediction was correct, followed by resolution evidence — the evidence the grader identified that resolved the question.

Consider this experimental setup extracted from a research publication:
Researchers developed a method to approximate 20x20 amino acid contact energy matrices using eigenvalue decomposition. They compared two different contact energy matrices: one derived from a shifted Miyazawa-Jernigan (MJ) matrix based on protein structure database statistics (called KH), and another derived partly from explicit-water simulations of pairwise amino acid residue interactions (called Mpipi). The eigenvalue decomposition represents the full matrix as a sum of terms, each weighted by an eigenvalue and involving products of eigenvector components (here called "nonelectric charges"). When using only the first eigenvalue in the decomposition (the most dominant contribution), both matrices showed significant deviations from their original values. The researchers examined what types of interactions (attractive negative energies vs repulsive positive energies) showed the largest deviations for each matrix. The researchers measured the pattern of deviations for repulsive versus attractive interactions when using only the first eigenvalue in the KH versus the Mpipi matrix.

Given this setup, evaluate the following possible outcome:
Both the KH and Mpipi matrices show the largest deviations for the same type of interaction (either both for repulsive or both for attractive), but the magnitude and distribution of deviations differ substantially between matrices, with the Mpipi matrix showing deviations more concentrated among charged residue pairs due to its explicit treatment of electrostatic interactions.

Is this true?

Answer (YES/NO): NO